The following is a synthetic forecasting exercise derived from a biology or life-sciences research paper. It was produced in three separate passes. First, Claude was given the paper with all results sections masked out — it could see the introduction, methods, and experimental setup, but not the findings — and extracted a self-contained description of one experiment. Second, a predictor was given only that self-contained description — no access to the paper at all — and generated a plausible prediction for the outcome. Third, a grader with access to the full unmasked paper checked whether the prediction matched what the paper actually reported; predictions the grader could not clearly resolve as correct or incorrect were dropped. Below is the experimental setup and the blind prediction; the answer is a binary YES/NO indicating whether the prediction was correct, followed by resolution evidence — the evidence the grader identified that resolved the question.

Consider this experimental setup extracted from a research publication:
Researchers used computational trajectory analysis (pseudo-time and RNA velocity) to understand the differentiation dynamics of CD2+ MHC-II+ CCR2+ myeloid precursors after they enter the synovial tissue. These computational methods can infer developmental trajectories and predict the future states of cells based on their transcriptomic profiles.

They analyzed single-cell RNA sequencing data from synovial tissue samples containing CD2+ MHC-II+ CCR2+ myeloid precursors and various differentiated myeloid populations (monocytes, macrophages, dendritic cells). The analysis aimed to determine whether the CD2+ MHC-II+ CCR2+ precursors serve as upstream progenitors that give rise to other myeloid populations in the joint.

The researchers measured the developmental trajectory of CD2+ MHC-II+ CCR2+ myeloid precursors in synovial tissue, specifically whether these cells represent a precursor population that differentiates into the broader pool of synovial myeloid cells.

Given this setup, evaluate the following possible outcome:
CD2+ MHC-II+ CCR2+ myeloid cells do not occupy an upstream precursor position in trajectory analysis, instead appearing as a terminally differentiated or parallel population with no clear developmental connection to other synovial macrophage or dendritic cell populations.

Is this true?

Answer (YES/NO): NO